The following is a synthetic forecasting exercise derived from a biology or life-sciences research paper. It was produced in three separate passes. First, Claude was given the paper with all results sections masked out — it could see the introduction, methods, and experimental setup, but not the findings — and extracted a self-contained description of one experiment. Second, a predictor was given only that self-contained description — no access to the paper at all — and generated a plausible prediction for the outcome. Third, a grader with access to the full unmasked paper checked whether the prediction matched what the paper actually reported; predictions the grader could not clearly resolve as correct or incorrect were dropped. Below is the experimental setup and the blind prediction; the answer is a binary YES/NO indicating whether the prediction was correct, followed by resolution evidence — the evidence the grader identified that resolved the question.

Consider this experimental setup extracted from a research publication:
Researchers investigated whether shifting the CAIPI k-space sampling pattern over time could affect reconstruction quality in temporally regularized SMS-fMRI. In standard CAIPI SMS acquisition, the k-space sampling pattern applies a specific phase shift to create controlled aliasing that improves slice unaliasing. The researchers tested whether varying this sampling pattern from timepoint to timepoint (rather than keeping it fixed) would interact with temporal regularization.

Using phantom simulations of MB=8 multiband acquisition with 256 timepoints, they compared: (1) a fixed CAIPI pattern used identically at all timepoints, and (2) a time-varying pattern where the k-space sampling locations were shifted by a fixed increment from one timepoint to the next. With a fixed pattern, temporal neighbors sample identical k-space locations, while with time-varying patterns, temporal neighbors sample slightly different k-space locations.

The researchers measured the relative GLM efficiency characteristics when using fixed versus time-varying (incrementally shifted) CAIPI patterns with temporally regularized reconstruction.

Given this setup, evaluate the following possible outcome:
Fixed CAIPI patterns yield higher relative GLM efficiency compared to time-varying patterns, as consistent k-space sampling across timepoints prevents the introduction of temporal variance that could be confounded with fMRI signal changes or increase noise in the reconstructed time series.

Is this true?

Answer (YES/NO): NO